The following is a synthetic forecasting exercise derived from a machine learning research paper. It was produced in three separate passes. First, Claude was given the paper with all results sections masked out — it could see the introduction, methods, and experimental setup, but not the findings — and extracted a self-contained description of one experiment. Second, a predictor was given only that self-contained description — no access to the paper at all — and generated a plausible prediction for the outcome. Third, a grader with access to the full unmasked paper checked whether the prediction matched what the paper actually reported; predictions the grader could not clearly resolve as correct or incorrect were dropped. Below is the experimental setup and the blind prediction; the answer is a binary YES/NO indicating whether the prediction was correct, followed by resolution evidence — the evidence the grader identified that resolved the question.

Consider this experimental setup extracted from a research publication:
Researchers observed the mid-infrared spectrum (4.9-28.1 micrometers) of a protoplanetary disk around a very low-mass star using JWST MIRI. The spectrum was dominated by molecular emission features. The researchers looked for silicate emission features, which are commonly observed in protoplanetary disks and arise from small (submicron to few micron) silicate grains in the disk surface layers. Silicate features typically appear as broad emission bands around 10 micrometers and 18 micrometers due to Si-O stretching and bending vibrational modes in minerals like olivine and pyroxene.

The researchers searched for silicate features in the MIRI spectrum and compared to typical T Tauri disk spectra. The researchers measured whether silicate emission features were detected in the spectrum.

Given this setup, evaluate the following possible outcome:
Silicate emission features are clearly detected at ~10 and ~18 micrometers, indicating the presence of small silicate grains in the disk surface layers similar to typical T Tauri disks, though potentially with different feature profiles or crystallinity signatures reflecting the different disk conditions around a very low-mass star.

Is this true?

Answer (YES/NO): NO